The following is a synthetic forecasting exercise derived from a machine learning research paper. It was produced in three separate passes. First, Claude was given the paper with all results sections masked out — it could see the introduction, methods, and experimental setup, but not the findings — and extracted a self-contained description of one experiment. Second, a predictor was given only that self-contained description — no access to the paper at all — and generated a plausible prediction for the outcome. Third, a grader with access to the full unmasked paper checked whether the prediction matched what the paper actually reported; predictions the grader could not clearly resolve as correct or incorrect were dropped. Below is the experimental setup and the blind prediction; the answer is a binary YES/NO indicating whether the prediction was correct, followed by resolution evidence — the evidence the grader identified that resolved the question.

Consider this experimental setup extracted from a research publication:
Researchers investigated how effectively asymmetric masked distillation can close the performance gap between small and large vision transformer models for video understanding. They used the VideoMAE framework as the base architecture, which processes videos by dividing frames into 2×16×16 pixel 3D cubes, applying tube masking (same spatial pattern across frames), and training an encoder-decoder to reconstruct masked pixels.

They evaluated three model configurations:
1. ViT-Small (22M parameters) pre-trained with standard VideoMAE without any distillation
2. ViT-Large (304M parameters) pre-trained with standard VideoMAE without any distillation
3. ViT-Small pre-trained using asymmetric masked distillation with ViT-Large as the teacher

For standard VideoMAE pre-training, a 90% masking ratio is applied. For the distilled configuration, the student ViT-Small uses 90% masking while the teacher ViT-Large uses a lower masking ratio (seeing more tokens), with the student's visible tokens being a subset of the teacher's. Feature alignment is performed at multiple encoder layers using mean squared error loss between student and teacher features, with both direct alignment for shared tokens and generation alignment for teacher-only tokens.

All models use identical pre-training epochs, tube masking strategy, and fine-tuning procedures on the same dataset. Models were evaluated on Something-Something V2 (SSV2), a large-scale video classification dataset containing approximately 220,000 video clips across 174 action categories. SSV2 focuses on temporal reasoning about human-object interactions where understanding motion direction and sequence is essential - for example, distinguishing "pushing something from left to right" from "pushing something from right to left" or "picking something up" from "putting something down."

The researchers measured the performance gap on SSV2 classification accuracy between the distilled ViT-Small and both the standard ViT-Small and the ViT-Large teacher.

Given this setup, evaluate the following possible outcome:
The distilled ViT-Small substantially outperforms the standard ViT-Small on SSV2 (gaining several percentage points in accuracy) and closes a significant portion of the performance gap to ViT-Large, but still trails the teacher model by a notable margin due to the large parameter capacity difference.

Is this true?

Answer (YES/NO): YES